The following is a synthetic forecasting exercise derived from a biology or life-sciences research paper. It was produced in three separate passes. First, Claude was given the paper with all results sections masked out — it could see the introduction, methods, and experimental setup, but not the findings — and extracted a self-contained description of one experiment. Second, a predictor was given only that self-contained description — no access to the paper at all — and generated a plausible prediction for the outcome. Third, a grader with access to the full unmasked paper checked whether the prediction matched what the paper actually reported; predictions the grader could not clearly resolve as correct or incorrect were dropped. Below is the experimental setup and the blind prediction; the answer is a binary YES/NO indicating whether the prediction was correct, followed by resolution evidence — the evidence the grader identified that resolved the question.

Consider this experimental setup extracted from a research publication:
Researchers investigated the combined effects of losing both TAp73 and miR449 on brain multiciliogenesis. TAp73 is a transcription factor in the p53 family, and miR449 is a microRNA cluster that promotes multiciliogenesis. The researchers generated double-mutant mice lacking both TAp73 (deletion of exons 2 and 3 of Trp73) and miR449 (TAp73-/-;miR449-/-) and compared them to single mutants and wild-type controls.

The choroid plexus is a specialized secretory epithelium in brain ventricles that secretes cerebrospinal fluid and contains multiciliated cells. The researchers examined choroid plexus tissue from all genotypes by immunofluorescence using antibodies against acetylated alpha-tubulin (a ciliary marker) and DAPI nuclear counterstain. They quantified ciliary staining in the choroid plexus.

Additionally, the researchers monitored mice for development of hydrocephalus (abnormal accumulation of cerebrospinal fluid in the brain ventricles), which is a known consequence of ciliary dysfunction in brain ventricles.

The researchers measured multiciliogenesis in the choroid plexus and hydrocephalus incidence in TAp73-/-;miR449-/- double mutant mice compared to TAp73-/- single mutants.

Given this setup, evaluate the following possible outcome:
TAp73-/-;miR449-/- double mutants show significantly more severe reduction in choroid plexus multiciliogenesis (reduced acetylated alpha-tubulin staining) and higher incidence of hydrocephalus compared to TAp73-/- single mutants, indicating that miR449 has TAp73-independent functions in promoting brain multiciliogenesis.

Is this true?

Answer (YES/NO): YES